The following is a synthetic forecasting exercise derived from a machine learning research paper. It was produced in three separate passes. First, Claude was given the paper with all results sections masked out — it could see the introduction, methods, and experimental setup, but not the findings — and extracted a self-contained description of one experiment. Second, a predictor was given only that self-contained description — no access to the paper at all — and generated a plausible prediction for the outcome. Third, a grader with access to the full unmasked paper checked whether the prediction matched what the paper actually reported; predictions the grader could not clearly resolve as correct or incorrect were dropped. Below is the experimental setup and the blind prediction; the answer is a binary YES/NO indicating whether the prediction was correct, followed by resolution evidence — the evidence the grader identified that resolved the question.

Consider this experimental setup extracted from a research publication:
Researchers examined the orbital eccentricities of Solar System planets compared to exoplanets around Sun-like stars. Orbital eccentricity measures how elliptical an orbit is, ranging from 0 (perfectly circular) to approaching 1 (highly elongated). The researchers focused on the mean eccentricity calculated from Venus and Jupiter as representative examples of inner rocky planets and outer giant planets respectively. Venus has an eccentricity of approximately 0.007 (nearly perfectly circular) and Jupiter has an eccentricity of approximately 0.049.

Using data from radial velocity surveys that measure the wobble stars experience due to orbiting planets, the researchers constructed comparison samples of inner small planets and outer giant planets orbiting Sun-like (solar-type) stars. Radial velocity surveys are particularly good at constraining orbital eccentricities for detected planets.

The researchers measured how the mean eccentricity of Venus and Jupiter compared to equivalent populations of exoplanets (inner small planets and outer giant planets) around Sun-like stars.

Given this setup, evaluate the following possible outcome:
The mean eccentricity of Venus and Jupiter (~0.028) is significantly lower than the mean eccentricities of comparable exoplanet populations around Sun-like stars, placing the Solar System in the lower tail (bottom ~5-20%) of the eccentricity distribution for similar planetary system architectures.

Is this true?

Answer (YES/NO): NO